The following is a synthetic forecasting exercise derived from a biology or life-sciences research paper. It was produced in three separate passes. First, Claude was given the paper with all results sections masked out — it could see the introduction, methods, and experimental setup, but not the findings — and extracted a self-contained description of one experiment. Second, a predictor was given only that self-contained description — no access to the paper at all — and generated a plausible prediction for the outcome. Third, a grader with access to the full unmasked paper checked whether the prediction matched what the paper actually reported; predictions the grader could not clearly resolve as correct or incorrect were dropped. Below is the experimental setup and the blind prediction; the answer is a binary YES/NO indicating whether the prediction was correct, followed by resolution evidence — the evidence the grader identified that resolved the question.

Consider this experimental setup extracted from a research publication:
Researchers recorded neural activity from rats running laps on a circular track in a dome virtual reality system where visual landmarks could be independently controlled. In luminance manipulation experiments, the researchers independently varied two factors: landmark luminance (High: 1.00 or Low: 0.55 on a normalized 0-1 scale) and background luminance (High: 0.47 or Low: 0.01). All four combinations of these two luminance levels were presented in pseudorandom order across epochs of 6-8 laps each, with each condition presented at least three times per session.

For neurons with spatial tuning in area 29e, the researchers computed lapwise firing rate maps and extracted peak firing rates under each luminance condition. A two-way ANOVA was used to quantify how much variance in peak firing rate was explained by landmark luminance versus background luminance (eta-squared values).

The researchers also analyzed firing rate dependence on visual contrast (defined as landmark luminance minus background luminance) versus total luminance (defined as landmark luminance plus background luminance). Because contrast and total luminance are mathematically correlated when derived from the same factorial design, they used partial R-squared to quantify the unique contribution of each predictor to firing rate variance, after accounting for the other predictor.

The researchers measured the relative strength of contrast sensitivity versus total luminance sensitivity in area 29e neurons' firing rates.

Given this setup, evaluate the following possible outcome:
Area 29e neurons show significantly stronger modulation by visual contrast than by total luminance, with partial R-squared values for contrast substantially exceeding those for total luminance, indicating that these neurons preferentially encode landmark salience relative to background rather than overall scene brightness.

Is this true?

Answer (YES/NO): YES